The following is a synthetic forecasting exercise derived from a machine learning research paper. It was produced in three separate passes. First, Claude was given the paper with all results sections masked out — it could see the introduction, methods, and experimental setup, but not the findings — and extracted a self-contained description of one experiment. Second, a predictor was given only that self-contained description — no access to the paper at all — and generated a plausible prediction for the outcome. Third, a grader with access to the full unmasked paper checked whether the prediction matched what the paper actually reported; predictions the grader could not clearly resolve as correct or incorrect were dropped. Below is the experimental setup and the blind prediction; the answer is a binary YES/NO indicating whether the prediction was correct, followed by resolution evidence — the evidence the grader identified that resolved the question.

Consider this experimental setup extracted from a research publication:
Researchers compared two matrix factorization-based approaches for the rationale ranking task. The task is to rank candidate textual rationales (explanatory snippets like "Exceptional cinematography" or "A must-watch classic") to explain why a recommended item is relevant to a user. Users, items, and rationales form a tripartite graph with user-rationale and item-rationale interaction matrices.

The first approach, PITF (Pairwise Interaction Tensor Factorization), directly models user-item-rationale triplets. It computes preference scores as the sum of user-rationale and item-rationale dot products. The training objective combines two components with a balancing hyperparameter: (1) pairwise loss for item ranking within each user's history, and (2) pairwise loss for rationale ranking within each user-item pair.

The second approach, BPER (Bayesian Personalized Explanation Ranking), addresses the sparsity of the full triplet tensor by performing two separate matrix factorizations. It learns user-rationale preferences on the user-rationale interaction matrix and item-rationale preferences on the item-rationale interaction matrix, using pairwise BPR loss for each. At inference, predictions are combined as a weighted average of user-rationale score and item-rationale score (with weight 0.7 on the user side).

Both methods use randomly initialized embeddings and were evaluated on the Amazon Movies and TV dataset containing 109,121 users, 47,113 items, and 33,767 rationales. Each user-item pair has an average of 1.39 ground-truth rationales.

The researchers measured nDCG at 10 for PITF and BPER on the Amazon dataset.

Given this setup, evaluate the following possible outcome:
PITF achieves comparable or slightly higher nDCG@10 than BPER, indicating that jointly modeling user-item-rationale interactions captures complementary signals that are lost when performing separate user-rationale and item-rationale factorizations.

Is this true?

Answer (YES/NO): NO